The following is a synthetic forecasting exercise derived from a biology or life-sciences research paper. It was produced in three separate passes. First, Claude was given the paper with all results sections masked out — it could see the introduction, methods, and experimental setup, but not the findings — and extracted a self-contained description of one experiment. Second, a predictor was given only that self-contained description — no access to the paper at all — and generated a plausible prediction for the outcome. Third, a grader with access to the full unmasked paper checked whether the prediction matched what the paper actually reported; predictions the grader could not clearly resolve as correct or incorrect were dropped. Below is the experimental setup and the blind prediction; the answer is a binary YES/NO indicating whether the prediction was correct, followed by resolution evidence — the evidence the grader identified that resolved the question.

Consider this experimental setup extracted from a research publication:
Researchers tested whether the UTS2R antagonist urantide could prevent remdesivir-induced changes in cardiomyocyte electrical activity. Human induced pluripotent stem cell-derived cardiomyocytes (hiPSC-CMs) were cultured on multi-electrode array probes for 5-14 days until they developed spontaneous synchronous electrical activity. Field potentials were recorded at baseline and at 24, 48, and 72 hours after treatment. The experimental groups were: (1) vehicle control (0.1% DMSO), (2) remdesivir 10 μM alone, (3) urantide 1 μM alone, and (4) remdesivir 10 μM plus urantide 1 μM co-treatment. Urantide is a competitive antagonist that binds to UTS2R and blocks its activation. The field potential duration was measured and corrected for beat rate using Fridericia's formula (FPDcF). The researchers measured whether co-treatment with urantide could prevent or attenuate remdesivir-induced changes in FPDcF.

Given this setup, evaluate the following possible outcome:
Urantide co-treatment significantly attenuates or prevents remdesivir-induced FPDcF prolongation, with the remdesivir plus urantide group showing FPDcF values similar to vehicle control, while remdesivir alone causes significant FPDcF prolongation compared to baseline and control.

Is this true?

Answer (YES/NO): YES